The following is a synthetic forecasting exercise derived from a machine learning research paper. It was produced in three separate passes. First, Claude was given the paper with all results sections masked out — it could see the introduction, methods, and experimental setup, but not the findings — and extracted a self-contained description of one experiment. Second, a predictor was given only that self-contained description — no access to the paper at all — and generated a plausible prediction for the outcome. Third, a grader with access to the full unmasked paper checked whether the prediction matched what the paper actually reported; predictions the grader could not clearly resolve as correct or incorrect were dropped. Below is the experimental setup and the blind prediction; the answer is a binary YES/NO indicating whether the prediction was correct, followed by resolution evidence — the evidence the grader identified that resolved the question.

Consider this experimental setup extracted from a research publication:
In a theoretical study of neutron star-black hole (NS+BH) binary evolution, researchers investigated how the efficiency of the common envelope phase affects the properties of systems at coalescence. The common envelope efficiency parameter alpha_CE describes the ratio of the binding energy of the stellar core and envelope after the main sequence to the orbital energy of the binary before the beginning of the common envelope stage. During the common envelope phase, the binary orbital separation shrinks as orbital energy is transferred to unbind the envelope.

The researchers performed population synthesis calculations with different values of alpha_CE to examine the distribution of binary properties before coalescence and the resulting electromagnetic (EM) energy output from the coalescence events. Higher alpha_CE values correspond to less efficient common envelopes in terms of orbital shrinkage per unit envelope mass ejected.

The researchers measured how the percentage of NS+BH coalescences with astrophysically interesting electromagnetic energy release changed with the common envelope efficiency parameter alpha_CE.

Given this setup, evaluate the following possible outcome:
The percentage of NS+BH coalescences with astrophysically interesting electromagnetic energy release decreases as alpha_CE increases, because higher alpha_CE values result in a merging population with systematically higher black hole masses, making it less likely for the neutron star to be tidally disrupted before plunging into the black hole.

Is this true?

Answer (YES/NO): NO